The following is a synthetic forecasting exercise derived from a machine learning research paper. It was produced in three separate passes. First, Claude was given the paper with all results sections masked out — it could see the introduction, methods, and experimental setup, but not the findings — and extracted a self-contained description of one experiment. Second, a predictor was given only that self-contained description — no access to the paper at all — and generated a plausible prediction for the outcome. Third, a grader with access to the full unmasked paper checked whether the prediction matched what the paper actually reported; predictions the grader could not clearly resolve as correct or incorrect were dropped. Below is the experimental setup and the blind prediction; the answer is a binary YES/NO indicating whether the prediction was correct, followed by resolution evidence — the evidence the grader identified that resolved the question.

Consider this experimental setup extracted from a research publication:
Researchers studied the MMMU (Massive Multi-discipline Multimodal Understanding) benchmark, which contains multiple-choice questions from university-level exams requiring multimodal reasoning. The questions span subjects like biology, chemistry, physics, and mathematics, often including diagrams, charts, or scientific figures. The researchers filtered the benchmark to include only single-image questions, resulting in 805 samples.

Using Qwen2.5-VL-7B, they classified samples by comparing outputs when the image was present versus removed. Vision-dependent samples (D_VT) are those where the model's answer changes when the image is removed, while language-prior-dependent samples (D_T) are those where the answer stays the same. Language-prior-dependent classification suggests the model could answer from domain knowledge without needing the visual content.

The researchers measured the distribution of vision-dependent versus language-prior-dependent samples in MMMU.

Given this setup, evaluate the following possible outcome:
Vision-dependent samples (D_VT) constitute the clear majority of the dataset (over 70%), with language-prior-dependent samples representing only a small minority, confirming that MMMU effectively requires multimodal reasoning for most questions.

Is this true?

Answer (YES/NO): NO